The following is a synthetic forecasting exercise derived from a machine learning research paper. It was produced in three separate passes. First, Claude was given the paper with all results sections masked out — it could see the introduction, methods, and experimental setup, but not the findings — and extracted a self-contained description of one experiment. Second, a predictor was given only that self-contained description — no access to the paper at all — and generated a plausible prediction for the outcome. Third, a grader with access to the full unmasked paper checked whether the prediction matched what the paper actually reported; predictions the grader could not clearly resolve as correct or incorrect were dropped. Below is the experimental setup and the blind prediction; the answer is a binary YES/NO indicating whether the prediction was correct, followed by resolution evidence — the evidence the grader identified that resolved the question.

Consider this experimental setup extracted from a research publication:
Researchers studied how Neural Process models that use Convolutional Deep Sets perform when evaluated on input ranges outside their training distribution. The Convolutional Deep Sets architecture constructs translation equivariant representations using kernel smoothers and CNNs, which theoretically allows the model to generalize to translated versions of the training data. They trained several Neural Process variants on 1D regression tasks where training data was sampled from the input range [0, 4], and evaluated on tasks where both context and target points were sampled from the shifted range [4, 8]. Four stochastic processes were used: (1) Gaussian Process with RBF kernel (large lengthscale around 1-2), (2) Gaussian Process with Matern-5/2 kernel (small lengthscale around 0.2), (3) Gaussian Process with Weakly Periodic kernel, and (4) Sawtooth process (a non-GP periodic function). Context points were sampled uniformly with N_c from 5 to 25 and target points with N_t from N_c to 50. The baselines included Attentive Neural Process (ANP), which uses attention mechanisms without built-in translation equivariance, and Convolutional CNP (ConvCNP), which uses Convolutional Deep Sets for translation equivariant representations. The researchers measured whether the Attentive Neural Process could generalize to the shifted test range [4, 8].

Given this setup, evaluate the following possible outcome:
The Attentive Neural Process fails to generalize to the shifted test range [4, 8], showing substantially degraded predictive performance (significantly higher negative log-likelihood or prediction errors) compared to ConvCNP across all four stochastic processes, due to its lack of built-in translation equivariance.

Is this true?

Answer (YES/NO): YES